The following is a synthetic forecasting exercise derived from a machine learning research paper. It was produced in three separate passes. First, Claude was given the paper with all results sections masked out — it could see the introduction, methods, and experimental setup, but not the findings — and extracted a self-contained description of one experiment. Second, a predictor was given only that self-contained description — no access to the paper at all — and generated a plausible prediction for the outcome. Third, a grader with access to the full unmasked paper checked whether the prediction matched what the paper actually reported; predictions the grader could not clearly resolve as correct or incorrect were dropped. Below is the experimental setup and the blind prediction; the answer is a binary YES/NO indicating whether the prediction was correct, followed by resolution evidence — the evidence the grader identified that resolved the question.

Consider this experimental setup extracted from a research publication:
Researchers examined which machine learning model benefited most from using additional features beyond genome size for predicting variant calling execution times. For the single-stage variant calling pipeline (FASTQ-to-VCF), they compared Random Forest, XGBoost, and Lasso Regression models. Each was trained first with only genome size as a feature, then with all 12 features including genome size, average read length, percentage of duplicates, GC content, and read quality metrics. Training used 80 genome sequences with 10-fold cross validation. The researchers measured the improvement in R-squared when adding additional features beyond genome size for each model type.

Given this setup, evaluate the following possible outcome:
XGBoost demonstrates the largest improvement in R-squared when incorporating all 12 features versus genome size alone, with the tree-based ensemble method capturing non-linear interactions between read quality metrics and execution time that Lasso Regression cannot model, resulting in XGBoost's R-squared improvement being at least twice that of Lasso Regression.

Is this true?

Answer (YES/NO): YES